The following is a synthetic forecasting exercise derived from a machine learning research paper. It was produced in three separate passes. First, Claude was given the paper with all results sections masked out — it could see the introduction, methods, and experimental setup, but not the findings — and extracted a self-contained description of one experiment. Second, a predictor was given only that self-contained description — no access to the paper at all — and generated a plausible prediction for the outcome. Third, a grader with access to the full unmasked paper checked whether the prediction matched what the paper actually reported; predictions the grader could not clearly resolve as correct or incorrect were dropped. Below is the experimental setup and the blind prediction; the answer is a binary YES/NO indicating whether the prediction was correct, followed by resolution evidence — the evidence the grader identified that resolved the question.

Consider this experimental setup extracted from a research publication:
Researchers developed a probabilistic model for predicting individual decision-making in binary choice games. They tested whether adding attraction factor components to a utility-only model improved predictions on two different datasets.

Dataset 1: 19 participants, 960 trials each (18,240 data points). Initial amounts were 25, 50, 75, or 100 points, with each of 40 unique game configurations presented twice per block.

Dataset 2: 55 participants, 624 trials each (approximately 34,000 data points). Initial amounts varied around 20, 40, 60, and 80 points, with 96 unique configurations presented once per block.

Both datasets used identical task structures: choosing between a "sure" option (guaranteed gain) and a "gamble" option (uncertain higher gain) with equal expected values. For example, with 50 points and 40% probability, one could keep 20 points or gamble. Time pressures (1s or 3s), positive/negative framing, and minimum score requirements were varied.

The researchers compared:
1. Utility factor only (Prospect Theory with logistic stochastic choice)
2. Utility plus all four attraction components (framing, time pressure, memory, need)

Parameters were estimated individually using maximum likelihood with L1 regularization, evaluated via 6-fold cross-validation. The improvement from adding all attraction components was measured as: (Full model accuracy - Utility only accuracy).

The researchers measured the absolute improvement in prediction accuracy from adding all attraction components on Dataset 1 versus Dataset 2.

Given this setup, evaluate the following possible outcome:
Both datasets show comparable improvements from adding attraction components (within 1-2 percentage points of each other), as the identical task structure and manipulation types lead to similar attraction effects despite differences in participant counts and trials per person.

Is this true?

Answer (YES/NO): YES